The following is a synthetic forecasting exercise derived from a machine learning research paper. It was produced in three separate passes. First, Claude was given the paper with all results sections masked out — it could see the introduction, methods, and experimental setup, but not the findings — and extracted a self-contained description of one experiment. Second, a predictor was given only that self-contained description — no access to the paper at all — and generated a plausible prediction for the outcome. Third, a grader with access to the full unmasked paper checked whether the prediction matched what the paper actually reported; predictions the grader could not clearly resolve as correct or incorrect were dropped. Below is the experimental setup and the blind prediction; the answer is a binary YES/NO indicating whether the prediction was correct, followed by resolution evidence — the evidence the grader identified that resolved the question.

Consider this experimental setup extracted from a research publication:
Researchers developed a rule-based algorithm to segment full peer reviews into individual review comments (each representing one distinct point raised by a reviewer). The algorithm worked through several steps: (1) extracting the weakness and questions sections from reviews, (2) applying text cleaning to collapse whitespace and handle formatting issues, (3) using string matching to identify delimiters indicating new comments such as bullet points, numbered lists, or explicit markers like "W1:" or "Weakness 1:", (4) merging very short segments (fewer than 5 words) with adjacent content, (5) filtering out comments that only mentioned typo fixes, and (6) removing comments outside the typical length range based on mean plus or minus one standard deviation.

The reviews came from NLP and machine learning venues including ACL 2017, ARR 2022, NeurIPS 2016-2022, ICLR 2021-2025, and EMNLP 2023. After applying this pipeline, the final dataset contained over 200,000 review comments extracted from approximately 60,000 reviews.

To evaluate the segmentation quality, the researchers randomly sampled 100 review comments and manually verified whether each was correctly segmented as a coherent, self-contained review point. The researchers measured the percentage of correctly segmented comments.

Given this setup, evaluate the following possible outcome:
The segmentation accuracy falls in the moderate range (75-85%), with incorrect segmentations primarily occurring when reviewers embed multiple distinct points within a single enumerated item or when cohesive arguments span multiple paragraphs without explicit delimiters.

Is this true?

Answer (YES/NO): NO